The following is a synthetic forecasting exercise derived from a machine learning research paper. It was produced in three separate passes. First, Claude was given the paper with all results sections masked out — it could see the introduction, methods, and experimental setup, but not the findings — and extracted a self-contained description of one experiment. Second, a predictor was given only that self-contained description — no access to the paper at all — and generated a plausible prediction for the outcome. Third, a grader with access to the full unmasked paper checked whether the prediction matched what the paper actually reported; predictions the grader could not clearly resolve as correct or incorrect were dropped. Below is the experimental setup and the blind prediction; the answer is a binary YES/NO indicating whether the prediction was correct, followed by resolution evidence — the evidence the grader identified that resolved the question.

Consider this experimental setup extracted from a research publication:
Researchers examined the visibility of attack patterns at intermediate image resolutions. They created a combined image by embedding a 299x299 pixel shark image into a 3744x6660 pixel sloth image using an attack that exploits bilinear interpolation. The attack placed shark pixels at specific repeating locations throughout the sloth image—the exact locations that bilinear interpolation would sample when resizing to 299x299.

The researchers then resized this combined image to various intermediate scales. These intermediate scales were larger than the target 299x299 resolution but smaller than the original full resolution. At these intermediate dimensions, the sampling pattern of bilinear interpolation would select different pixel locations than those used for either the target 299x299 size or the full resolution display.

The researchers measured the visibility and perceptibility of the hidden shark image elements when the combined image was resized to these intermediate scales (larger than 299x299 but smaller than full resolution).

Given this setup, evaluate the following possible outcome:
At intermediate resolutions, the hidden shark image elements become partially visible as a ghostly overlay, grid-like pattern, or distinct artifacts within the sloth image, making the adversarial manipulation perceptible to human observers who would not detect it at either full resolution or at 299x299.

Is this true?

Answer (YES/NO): NO